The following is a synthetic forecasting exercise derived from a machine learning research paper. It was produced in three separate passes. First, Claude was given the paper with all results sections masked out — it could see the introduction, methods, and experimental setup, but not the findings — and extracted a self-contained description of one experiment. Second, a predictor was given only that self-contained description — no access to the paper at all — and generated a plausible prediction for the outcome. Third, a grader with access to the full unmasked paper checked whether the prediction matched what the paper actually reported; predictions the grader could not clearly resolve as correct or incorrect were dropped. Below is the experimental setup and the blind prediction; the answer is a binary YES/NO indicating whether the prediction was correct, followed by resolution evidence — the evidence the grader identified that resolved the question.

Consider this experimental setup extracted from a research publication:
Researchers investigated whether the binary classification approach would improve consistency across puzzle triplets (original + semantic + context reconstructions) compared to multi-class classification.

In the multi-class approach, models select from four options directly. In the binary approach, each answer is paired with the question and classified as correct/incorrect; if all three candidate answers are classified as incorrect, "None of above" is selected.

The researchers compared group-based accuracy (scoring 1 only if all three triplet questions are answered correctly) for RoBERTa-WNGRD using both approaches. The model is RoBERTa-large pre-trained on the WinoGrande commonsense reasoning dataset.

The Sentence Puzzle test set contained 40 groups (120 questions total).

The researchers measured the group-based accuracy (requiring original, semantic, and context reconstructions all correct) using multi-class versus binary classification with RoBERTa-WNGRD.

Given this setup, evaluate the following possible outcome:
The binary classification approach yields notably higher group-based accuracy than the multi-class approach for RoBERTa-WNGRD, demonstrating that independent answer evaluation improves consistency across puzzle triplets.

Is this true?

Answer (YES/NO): NO